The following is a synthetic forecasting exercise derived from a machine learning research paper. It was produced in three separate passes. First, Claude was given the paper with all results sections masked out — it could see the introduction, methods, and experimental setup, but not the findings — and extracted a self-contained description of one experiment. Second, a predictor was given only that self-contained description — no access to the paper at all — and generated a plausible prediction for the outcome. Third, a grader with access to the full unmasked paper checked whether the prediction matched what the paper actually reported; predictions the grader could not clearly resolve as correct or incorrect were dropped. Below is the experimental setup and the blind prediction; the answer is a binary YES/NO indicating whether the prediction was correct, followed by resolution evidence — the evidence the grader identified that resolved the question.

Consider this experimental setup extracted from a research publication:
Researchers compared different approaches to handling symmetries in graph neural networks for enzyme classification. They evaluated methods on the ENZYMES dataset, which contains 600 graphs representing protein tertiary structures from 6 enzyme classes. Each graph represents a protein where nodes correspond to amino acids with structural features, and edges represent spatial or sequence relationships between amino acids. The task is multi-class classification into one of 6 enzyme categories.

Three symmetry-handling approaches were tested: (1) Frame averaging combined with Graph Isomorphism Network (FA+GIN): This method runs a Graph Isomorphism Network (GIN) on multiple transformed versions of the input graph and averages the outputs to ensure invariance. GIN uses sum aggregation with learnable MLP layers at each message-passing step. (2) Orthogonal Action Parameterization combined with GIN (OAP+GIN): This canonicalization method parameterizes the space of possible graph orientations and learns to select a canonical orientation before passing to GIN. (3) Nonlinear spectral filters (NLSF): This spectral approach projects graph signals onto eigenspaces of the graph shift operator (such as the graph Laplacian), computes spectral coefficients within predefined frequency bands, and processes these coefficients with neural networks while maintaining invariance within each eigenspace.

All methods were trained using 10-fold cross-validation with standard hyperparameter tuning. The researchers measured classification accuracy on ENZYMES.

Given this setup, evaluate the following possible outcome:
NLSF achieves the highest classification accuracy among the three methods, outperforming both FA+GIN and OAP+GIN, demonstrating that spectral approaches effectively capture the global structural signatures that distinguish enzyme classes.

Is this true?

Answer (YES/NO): YES